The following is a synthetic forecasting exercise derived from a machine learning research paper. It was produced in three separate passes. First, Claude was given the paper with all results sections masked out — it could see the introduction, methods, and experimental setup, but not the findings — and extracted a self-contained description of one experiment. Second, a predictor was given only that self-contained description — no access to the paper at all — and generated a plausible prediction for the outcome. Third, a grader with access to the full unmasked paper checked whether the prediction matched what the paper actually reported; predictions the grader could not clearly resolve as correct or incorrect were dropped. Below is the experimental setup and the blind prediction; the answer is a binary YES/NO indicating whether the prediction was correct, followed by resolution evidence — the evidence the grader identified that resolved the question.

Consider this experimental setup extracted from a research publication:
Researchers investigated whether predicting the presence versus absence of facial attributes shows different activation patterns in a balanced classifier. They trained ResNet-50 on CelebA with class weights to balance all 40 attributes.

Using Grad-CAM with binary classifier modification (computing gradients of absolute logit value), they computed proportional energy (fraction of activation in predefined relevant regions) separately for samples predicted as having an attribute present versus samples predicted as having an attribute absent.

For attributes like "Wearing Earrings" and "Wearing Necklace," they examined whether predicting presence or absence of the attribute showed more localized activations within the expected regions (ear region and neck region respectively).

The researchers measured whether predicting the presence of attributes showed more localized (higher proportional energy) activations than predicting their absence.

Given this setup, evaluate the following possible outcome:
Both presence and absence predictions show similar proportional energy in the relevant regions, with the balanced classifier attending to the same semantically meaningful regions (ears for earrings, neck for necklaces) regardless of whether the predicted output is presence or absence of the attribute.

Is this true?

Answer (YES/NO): NO